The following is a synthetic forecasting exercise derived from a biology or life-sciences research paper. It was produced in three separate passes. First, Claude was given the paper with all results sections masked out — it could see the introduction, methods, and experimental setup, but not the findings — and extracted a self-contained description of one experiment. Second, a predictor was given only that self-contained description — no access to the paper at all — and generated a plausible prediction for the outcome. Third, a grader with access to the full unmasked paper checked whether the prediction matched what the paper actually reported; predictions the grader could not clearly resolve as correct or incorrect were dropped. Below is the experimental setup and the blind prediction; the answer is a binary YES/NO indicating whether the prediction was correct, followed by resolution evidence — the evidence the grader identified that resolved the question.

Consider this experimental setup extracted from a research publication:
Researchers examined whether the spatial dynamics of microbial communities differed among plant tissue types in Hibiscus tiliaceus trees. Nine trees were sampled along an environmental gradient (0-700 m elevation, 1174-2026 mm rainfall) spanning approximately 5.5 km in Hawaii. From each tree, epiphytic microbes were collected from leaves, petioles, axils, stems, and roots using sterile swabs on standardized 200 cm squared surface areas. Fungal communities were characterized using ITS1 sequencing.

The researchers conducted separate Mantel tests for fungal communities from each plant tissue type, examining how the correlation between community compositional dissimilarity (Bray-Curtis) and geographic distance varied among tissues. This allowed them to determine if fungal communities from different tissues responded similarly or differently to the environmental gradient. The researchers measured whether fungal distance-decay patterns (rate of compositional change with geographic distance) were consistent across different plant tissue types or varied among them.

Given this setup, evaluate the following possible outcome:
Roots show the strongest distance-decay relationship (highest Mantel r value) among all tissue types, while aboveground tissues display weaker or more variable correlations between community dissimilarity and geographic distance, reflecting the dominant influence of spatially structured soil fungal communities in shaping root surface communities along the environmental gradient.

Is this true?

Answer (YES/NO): YES